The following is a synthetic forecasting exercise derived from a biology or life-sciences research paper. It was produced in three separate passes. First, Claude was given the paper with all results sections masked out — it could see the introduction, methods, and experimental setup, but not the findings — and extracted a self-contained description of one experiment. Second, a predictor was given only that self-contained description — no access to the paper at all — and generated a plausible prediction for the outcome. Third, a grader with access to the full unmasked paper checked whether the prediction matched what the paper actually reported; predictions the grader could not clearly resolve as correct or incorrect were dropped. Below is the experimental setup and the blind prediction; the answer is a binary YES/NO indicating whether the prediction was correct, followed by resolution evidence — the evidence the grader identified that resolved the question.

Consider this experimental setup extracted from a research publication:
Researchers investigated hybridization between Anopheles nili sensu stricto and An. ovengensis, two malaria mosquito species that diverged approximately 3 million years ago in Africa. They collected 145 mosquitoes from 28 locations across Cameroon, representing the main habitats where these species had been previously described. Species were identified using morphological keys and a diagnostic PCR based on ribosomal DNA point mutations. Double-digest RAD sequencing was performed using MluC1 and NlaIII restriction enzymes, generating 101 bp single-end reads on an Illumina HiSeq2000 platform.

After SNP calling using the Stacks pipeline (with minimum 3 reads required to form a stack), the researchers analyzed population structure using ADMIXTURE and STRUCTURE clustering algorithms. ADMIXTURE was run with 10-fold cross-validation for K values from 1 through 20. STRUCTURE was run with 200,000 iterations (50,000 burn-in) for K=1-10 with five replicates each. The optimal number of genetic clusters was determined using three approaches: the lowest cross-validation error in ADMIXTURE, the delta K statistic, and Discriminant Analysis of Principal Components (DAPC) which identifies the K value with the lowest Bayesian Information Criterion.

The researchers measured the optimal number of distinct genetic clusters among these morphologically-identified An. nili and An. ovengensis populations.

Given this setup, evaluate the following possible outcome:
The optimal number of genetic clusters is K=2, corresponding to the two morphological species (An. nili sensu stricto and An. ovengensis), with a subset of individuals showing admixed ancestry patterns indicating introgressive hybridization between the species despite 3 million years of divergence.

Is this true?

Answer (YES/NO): NO